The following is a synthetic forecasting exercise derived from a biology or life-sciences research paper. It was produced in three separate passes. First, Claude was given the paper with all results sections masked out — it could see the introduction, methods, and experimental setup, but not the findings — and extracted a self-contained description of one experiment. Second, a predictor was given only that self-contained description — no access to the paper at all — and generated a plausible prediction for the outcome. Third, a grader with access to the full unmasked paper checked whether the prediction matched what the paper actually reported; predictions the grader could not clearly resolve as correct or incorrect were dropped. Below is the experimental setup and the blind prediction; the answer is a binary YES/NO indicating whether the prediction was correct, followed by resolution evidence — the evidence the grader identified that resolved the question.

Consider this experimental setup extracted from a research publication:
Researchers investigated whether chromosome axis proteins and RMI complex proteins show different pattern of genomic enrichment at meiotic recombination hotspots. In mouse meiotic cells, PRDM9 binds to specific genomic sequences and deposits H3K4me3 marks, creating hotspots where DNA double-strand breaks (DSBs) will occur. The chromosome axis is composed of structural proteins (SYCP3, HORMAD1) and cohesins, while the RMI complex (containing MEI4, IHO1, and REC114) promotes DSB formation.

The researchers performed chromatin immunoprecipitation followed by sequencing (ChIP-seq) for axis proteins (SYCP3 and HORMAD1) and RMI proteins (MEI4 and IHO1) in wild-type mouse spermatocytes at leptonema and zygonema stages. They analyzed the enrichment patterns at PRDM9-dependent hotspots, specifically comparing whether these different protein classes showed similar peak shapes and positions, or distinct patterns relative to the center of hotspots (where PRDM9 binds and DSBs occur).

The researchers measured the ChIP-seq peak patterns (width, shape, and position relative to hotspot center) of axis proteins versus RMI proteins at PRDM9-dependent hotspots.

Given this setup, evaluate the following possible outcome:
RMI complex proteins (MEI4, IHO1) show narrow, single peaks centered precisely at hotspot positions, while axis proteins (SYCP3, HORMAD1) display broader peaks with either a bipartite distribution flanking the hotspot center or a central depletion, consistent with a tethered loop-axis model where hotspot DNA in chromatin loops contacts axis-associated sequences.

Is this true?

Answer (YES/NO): NO